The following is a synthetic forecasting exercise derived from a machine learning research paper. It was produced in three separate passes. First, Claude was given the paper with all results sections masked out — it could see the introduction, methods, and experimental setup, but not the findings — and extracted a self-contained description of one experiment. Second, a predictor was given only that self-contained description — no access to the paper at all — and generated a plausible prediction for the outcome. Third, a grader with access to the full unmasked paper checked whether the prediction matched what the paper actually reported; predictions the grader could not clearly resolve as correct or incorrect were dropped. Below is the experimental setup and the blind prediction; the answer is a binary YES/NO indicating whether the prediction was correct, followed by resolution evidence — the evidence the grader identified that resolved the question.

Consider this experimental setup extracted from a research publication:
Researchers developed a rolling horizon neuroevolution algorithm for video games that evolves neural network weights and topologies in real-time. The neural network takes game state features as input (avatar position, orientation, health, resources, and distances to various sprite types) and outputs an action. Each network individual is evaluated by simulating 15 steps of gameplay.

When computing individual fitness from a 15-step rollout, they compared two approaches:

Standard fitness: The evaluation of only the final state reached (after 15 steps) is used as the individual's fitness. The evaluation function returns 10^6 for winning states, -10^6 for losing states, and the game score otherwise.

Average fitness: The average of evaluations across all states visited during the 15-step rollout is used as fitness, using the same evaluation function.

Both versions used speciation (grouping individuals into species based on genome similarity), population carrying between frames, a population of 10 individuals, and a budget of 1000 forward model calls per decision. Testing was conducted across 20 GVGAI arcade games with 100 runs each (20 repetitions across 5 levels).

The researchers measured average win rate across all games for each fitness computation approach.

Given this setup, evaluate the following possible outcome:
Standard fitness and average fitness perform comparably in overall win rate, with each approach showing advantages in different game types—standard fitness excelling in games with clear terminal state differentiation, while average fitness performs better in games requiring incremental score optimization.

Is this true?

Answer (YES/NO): NO